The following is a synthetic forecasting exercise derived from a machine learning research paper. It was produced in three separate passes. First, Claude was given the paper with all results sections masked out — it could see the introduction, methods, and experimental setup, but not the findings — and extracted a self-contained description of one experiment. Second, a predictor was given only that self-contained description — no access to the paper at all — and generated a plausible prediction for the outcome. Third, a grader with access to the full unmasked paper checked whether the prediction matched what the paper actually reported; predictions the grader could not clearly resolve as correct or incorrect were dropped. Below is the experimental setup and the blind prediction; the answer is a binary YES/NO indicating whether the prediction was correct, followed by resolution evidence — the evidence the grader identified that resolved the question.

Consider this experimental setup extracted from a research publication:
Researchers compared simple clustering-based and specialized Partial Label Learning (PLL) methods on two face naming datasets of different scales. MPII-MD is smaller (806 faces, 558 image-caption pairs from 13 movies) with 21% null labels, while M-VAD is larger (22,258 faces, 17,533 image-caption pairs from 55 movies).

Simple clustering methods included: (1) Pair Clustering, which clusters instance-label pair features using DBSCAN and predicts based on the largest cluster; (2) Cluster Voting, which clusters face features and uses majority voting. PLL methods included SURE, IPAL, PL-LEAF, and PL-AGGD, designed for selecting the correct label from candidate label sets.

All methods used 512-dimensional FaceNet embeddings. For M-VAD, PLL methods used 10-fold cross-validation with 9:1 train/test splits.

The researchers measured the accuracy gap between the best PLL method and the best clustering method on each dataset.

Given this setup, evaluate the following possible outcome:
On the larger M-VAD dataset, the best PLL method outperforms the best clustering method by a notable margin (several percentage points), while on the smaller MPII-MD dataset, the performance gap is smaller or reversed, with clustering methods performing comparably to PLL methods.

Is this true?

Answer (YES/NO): YES